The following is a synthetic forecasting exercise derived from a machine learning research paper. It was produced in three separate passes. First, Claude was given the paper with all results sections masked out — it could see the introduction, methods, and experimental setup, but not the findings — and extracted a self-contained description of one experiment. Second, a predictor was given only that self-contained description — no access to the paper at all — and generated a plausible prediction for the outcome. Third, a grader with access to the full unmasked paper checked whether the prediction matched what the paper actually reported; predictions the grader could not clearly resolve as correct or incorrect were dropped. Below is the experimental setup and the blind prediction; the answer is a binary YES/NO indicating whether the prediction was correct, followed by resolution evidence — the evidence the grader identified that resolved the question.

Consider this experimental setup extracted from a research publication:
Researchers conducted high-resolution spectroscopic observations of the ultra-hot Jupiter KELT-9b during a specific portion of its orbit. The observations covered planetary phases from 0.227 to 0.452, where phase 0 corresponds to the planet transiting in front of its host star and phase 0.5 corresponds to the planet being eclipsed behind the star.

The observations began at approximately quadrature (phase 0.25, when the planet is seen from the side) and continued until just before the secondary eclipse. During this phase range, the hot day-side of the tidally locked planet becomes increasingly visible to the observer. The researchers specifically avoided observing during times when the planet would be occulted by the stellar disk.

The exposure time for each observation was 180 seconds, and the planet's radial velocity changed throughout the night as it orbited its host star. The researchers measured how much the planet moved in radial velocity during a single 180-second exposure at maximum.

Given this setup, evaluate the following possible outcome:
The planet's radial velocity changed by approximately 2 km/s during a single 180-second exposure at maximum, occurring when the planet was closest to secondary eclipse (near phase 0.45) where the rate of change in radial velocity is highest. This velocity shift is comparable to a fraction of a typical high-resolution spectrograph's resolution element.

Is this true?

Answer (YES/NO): NO